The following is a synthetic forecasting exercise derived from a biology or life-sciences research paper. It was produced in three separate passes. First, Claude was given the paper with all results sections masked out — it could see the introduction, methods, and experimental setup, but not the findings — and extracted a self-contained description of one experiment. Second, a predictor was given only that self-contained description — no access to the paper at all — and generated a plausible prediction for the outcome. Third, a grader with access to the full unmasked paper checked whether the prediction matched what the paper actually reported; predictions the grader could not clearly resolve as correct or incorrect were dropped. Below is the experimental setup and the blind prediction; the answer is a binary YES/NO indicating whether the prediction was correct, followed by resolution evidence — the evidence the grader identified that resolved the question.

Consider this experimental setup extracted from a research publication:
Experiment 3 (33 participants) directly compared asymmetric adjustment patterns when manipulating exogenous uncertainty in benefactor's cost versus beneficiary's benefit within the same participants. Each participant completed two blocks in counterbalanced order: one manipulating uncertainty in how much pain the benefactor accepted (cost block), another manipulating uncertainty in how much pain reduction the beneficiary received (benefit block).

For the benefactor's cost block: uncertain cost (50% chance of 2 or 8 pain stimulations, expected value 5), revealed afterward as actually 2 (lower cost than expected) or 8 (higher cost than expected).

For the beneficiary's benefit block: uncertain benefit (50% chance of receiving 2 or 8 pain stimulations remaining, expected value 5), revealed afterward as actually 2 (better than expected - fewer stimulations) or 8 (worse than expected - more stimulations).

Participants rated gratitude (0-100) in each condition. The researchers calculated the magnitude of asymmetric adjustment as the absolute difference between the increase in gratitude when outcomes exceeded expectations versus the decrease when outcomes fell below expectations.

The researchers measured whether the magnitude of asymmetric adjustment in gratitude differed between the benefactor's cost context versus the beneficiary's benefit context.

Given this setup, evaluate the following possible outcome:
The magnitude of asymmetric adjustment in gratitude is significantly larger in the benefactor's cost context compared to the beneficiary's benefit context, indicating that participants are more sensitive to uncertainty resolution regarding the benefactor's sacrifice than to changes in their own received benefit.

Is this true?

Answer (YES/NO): NO